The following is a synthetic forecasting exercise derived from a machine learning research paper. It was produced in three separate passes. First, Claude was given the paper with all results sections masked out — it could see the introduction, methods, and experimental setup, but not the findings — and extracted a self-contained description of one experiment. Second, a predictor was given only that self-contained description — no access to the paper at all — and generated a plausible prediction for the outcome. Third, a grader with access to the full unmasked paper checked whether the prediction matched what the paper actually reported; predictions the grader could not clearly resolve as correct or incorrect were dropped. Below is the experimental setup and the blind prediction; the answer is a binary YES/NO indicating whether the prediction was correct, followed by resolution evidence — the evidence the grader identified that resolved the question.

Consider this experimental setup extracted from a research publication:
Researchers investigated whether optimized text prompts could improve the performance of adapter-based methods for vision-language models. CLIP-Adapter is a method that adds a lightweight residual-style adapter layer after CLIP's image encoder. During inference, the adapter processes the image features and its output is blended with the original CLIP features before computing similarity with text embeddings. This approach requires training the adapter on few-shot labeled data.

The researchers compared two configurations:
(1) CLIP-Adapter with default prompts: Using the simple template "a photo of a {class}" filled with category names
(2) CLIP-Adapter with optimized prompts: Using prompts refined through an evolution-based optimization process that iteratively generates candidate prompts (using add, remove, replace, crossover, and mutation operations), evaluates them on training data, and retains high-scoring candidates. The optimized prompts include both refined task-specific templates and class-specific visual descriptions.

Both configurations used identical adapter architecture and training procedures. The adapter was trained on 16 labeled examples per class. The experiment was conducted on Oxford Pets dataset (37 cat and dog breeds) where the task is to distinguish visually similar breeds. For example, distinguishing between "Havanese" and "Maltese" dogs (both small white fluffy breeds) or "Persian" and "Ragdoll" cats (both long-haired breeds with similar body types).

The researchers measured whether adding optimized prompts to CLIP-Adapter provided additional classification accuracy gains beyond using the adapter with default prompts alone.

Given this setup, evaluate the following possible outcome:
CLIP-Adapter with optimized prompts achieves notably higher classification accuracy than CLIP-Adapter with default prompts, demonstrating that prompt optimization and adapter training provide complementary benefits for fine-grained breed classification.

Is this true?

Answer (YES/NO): YES